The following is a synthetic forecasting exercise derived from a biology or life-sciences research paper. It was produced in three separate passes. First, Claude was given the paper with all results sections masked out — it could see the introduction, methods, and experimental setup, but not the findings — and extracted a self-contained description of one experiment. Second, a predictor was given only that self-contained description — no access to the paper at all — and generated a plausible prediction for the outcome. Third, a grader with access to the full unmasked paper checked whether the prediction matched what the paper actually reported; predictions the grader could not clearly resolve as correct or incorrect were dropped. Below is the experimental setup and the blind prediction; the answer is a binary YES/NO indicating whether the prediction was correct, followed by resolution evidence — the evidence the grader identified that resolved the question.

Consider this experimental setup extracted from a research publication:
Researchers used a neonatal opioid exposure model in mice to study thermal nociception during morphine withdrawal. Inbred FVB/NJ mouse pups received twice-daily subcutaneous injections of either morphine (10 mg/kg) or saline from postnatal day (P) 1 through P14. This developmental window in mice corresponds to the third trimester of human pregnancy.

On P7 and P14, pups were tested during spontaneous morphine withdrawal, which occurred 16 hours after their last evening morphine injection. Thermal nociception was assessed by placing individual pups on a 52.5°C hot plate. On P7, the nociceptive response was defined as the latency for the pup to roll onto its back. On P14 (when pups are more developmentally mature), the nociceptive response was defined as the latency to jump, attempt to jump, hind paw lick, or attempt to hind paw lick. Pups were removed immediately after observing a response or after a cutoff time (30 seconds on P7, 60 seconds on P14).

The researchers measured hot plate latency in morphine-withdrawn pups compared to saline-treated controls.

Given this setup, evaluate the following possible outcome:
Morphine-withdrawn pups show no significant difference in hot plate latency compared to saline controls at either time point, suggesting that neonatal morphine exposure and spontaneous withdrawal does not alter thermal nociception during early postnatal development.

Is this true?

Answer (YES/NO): NO